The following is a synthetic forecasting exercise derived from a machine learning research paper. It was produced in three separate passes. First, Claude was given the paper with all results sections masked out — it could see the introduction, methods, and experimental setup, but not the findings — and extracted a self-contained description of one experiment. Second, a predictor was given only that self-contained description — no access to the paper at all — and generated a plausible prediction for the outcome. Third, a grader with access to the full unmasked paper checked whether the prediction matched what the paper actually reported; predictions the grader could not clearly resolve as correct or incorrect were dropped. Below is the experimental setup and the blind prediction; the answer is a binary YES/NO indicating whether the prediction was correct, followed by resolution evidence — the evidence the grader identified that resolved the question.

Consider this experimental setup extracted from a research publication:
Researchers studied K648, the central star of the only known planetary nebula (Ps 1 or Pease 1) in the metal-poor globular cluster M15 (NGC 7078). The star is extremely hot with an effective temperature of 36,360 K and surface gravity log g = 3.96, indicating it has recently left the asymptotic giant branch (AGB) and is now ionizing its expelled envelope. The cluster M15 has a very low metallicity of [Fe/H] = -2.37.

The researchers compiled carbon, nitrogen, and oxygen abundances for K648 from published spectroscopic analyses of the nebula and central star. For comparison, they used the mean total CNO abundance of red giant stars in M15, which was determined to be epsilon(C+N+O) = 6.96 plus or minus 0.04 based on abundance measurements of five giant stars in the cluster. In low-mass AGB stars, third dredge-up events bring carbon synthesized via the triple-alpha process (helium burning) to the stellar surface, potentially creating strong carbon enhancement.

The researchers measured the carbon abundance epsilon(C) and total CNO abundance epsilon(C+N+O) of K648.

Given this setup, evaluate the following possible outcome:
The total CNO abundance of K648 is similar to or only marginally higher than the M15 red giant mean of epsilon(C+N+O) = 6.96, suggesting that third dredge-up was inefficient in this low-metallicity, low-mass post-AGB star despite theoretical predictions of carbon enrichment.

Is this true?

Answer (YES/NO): NO